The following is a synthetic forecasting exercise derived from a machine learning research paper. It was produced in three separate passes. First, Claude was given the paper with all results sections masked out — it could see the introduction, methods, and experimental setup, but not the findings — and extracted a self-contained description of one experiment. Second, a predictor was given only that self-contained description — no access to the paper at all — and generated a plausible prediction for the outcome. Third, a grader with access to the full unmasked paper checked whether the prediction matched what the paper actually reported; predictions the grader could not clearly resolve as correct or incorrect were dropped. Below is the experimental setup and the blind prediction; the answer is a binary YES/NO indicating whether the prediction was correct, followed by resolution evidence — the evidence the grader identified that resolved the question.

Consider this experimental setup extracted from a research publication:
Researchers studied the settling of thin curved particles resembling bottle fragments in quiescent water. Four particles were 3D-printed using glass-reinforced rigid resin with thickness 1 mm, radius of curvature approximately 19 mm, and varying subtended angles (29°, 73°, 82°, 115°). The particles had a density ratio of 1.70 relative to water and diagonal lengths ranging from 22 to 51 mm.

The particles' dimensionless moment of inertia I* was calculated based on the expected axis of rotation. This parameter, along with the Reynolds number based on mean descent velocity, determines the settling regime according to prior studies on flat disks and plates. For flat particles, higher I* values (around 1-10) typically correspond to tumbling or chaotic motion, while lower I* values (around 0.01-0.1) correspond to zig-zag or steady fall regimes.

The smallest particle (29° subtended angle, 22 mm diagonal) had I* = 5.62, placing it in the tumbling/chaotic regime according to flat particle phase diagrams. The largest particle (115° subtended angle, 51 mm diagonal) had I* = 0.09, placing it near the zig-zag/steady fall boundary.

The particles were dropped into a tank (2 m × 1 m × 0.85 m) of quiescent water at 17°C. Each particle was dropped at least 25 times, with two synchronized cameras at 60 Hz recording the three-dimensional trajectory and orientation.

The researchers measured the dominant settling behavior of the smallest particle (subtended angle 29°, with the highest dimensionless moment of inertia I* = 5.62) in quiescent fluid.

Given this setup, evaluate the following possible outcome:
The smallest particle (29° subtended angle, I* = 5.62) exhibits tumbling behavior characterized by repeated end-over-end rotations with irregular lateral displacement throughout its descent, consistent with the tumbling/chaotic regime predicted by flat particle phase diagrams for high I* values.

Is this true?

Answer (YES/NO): NO